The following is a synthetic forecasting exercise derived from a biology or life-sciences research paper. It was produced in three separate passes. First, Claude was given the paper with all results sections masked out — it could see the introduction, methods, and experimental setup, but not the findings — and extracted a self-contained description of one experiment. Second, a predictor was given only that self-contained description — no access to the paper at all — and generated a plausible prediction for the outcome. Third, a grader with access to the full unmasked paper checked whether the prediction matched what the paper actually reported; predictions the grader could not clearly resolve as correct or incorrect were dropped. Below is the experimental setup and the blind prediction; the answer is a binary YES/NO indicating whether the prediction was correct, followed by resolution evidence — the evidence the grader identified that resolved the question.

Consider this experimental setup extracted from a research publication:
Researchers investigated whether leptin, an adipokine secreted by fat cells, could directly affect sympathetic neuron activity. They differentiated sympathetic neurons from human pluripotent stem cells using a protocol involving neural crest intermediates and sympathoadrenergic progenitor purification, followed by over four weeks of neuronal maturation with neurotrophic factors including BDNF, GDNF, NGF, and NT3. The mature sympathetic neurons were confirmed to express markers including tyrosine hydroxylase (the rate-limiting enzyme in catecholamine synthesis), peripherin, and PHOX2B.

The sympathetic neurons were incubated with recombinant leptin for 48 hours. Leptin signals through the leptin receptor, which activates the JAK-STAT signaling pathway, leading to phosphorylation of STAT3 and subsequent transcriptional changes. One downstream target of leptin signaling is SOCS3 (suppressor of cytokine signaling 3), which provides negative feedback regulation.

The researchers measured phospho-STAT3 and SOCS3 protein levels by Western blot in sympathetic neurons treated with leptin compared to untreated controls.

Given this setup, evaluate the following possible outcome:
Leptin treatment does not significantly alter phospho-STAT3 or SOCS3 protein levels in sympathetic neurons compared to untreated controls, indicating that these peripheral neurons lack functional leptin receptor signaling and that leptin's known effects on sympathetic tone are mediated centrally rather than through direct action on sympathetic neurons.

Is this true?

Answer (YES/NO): NO